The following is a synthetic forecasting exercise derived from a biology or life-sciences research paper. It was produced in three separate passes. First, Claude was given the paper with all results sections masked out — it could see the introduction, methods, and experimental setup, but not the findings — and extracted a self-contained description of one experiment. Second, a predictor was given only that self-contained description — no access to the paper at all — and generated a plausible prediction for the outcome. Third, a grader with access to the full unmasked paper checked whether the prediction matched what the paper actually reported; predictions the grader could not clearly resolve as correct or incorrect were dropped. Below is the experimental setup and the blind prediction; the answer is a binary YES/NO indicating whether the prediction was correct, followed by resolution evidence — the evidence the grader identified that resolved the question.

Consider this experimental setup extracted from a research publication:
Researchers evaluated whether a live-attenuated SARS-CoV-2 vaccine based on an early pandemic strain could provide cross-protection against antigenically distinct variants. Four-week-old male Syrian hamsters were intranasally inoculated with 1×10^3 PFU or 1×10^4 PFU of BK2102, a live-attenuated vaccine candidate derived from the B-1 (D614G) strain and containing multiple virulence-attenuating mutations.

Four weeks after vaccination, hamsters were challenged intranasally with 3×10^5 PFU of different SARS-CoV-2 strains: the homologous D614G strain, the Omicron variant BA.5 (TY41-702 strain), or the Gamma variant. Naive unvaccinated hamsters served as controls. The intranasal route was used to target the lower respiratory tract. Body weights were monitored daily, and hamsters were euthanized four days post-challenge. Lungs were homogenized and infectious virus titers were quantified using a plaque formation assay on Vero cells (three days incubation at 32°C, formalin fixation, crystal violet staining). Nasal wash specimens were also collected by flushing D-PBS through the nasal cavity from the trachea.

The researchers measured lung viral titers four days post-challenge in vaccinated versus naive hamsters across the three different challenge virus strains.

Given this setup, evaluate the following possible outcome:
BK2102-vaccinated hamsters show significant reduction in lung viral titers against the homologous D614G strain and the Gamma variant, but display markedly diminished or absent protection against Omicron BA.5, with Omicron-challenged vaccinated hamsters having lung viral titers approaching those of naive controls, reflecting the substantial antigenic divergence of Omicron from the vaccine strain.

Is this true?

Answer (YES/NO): NO